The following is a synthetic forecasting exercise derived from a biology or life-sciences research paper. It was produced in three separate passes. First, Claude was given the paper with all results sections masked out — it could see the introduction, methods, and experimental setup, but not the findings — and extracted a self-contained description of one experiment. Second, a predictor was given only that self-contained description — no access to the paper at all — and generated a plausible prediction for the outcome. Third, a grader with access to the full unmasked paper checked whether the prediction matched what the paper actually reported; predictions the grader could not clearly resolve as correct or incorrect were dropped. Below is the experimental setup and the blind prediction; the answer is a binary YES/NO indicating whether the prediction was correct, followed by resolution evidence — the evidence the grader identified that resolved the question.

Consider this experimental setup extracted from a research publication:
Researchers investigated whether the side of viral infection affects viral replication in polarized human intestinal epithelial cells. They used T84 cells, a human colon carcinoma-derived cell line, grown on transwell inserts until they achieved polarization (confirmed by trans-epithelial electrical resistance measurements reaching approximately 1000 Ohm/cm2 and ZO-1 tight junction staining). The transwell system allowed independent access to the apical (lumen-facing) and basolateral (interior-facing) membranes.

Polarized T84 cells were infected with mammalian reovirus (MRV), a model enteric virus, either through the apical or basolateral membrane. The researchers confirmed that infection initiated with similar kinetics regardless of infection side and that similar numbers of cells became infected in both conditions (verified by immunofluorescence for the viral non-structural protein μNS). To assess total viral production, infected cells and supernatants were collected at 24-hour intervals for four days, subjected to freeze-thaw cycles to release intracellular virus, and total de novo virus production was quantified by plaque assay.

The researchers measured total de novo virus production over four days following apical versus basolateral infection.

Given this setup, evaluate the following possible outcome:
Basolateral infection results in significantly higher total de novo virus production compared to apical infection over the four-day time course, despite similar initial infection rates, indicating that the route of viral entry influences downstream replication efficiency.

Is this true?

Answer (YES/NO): NO